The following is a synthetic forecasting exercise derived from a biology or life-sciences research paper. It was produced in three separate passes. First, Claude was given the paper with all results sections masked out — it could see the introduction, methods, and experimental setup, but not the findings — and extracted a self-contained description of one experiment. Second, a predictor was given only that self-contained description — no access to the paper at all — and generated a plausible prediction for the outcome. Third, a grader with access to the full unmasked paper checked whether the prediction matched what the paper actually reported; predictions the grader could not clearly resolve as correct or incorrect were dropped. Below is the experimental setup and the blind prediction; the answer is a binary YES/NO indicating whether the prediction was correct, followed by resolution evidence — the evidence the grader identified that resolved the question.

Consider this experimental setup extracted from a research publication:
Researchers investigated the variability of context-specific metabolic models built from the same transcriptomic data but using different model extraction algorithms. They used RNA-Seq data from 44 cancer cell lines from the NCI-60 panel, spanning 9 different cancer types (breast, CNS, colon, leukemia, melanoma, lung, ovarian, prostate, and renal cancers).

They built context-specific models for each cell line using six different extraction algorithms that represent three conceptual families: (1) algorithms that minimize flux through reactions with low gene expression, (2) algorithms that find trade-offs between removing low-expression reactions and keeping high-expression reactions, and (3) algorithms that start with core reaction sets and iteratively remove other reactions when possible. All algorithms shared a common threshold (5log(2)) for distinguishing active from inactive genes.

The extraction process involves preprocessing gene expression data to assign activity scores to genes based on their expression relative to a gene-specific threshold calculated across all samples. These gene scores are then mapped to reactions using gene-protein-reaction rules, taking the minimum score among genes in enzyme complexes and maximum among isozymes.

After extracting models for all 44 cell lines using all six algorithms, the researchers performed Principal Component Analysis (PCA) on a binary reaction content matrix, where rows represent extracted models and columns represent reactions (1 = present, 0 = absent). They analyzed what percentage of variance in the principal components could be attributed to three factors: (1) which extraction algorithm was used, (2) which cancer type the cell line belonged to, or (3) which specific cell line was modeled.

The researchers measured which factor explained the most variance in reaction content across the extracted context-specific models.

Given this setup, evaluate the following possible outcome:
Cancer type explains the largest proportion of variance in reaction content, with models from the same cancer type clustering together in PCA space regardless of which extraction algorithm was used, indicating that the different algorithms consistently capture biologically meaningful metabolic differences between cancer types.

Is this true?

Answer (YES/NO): NO